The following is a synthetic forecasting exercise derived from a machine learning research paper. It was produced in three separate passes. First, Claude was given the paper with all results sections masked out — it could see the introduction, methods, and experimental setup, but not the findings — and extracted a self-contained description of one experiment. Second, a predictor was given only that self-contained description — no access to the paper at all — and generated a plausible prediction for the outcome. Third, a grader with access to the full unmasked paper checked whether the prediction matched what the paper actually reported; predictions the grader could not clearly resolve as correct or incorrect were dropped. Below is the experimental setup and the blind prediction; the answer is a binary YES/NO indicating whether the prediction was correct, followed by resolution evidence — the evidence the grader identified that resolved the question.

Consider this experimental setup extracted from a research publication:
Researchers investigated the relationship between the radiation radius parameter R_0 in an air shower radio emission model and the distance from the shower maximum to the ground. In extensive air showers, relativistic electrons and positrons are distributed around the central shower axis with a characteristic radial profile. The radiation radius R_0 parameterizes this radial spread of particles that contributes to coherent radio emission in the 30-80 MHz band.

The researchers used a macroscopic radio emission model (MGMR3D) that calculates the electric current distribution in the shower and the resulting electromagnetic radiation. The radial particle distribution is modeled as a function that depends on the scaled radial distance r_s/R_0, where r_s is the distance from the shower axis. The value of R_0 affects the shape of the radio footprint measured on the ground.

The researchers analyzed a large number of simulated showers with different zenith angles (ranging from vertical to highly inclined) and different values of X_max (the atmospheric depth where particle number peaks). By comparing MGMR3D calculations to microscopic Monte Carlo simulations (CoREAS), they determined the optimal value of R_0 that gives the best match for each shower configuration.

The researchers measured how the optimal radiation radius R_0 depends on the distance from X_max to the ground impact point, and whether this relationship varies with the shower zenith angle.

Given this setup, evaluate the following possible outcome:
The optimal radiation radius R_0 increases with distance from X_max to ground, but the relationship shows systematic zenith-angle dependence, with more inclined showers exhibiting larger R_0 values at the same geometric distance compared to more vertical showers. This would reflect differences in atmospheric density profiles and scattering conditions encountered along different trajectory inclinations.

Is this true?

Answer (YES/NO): NO